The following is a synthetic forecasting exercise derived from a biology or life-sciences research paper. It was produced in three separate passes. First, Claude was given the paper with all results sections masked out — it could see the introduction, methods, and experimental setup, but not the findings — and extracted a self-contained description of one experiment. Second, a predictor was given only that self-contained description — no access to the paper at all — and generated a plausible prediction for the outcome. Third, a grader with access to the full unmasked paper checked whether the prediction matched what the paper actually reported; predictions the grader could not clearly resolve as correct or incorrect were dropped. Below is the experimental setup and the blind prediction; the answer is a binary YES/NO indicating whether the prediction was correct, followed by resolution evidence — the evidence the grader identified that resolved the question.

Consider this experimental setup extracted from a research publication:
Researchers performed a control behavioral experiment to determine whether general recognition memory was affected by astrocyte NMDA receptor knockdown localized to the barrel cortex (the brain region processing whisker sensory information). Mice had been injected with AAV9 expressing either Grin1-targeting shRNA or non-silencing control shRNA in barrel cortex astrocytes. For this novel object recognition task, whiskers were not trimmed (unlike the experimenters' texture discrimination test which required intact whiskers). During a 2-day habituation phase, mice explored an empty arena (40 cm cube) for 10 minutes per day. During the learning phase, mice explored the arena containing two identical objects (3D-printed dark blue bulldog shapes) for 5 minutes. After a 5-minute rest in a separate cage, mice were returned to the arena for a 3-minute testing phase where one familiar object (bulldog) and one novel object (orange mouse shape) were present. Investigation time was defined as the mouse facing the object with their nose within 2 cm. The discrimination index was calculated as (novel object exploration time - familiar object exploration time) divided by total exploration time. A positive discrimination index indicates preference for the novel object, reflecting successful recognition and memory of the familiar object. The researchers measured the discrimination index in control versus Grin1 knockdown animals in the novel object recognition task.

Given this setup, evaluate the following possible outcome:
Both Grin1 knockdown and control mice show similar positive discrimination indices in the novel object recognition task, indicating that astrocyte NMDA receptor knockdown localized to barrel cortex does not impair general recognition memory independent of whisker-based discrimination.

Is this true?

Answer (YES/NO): YES